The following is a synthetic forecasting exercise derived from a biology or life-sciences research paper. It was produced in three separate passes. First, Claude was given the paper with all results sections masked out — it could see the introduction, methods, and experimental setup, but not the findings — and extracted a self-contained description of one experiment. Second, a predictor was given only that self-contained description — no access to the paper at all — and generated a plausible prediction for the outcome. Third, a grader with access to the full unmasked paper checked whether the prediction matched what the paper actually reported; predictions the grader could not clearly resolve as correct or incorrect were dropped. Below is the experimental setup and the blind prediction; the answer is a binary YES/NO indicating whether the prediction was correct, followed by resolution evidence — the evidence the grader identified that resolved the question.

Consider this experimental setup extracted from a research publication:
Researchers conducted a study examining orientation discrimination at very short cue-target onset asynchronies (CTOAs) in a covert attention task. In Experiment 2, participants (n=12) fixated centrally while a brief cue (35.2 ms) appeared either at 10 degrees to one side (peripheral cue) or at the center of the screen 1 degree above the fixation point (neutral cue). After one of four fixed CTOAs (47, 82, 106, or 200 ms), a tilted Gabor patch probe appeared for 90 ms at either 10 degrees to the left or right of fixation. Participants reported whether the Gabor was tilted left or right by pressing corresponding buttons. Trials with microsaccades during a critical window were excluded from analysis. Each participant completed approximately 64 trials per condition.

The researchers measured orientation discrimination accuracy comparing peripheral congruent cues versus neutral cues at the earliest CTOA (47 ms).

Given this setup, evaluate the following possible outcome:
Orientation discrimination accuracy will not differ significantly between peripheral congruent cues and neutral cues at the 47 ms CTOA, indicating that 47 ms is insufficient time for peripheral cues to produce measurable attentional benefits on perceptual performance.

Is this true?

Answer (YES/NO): YES